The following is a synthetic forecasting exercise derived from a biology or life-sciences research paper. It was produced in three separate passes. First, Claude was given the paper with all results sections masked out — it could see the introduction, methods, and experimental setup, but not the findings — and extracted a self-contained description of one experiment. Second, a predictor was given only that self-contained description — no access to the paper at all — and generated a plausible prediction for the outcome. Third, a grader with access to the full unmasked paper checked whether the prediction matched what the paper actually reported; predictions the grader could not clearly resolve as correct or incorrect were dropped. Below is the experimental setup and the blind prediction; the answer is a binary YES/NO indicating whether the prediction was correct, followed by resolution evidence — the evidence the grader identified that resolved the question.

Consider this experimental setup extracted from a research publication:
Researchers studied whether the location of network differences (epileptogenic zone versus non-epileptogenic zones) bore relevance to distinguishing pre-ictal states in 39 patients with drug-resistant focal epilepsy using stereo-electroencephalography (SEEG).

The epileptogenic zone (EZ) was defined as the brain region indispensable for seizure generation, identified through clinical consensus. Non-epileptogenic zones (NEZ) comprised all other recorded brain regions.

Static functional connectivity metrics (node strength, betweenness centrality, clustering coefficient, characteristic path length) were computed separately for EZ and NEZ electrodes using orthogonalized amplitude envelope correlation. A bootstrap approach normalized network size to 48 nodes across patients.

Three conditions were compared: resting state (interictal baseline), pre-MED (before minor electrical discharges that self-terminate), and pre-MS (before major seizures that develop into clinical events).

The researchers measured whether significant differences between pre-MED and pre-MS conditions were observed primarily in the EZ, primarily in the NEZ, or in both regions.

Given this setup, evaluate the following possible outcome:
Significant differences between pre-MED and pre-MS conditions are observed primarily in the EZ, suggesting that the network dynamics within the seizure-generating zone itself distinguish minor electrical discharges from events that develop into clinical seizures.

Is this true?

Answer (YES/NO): NO